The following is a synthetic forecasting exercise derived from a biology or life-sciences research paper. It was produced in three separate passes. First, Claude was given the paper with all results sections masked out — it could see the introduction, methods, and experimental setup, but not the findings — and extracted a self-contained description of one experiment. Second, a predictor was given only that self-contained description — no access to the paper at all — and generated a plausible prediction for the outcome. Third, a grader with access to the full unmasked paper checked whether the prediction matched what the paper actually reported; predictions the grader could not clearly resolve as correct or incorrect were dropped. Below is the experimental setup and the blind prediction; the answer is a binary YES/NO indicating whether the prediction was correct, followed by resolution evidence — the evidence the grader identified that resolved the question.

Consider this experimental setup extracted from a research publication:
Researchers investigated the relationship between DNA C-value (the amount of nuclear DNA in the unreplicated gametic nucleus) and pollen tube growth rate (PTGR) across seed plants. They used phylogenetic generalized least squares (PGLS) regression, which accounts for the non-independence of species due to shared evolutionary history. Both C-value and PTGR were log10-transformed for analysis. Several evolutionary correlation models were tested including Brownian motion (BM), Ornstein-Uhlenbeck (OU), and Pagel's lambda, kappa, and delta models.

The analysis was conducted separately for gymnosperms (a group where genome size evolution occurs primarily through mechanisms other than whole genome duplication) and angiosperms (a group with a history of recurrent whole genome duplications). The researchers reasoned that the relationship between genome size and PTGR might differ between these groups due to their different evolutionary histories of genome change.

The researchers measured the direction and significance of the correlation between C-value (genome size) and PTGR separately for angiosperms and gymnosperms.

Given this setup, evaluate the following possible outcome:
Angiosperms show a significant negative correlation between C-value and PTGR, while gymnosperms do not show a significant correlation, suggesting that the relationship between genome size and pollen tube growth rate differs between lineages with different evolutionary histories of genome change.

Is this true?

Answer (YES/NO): NO